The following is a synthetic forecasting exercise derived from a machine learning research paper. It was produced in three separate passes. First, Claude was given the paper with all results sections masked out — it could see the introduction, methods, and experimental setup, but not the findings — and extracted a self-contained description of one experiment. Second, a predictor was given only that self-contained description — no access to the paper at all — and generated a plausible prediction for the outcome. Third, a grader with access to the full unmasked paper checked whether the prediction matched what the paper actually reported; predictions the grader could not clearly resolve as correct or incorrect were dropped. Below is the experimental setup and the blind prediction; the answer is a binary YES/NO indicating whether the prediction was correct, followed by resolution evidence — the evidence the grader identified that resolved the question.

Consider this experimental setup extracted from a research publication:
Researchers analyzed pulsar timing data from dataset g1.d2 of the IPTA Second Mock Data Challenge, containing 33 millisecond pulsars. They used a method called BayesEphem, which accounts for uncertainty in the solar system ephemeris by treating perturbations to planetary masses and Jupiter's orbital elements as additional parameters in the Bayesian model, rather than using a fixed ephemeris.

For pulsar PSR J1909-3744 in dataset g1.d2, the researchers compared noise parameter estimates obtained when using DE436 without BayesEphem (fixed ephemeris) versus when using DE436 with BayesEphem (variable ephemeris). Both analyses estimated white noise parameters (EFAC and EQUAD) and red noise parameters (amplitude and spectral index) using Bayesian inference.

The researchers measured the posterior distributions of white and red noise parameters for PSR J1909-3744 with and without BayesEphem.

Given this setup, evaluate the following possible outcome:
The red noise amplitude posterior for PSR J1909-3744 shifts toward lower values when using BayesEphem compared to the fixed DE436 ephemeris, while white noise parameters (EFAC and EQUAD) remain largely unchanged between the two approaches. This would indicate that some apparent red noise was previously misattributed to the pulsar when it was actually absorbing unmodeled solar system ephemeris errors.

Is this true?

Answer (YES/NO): NO